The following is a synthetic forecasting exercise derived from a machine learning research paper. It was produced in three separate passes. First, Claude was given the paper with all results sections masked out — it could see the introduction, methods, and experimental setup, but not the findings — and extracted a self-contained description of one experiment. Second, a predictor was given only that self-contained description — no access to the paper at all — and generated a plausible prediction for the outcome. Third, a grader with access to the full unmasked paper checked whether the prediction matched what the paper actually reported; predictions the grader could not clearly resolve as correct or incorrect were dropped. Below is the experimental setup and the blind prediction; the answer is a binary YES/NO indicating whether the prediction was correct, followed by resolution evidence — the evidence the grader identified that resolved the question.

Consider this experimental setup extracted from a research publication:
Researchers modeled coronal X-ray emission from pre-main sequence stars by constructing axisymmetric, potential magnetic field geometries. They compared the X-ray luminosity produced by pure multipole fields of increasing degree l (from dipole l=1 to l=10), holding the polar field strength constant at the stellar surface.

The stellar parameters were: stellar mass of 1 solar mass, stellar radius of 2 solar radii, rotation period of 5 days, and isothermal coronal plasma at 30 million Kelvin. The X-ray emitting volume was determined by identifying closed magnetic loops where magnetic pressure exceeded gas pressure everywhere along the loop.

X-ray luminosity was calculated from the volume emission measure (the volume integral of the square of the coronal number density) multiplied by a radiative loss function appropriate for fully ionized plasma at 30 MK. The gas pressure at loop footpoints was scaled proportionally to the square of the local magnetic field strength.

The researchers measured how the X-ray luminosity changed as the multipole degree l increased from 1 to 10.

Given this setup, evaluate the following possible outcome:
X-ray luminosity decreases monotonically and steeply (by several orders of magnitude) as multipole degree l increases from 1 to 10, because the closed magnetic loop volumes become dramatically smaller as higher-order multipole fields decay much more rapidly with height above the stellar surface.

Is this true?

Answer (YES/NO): YES